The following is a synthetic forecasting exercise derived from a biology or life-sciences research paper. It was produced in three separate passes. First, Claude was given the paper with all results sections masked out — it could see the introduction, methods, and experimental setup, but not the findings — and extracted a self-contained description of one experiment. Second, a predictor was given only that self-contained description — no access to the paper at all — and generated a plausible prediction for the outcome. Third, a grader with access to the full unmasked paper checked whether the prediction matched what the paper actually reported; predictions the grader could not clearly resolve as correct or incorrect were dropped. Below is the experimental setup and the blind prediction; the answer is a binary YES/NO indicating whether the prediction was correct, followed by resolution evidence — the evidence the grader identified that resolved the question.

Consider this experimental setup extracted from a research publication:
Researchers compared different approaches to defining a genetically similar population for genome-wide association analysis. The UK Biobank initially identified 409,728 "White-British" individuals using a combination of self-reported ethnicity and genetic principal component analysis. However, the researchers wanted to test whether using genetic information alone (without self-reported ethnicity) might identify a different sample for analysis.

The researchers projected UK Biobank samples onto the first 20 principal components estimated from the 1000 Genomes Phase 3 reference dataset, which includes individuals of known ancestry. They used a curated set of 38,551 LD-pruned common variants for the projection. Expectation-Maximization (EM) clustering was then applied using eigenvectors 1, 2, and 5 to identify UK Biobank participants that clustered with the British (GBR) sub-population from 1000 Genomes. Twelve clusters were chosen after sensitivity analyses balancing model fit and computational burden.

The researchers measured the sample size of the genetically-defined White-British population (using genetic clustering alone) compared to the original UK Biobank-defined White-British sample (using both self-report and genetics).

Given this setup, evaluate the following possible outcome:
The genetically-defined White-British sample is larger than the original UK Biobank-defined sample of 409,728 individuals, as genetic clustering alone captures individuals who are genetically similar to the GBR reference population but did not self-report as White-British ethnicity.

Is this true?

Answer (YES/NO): YES